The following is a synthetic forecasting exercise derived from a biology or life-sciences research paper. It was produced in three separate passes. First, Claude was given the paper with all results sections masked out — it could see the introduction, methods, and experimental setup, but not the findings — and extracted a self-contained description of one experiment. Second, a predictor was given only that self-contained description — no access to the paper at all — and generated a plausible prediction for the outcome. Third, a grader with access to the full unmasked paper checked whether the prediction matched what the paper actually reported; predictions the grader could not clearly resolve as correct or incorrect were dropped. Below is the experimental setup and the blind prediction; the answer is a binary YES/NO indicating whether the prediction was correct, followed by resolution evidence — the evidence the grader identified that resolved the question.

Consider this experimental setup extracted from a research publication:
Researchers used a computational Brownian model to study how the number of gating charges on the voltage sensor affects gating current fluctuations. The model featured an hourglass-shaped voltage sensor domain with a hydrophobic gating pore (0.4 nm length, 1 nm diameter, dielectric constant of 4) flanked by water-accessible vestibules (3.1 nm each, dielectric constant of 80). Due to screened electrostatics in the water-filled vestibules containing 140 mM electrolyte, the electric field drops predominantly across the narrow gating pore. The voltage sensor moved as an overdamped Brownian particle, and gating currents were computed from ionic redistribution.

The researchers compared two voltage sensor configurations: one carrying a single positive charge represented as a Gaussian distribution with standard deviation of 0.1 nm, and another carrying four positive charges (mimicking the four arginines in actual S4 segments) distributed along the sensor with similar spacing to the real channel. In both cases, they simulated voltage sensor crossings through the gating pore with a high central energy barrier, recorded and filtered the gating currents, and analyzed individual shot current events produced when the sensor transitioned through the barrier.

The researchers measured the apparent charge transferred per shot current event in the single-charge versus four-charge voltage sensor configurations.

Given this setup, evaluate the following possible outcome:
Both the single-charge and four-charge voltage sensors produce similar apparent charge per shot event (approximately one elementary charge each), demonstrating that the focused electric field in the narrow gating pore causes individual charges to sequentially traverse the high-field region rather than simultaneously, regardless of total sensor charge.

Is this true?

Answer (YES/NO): NO